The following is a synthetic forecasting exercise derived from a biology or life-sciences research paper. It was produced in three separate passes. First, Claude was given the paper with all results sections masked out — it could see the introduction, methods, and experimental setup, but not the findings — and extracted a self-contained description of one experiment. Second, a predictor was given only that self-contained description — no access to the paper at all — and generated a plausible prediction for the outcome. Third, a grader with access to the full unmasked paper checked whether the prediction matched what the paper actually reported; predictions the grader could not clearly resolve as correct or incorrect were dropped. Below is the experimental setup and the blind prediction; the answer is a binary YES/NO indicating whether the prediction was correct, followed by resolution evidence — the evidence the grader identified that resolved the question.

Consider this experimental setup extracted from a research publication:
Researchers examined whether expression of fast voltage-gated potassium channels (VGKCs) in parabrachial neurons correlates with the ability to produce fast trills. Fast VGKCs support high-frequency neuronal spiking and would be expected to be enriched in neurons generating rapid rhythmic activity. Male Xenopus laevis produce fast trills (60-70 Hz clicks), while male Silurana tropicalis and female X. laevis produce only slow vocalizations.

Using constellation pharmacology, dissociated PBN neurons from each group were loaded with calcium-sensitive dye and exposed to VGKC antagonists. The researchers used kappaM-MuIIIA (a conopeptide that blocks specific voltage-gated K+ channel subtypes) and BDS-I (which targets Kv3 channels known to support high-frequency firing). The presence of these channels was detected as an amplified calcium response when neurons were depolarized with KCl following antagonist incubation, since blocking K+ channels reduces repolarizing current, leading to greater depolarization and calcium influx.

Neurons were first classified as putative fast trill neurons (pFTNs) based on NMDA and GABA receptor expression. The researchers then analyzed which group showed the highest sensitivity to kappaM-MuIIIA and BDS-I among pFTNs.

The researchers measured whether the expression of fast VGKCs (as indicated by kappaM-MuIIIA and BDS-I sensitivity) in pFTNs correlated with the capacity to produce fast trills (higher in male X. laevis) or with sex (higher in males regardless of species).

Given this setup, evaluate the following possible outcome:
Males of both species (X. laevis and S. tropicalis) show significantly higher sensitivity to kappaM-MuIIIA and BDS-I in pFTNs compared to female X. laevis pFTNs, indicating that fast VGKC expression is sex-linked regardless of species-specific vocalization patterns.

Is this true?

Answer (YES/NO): YES